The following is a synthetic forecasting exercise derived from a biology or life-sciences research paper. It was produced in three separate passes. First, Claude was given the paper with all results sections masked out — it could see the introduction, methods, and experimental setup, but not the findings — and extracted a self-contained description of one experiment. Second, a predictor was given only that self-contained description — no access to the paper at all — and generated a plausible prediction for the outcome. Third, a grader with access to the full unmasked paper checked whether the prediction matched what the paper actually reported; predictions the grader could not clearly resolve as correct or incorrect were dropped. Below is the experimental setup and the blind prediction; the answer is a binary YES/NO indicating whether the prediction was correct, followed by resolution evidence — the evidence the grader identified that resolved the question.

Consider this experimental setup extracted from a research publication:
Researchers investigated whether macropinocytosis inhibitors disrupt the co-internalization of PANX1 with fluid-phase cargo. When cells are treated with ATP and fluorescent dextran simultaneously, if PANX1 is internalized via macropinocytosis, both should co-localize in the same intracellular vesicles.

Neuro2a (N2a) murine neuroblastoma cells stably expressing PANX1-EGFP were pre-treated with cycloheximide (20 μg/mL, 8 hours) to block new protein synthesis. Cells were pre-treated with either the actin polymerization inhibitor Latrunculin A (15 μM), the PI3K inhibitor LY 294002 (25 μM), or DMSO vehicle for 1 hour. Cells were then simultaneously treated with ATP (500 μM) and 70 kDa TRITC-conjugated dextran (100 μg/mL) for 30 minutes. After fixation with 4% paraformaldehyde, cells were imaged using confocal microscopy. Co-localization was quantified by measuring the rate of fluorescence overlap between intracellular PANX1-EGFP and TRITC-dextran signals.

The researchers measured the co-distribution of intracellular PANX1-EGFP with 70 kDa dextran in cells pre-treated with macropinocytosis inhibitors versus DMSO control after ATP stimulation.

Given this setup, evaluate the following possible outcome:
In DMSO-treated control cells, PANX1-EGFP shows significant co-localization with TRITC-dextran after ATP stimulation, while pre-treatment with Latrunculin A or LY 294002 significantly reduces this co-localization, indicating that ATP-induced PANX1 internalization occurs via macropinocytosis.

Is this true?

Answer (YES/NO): YES